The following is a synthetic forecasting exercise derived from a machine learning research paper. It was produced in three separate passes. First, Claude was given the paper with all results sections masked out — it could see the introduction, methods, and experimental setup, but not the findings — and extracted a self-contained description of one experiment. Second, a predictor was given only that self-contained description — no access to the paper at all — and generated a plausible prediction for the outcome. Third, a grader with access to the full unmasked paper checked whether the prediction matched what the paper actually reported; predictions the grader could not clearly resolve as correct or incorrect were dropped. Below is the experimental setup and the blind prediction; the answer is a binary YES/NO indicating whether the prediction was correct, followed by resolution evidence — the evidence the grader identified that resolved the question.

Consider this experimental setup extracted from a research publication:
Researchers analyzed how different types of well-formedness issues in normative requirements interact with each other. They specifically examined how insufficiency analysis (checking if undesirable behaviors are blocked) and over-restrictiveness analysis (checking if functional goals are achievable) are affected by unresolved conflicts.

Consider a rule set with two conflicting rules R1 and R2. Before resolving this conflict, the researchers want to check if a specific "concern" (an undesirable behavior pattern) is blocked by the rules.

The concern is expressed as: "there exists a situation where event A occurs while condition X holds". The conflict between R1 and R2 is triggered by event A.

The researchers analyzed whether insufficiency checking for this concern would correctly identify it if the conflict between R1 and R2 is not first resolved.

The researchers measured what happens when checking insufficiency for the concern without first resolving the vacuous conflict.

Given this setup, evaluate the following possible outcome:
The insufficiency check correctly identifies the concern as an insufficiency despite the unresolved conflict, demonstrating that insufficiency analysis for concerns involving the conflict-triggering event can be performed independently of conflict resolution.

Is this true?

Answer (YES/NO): NO